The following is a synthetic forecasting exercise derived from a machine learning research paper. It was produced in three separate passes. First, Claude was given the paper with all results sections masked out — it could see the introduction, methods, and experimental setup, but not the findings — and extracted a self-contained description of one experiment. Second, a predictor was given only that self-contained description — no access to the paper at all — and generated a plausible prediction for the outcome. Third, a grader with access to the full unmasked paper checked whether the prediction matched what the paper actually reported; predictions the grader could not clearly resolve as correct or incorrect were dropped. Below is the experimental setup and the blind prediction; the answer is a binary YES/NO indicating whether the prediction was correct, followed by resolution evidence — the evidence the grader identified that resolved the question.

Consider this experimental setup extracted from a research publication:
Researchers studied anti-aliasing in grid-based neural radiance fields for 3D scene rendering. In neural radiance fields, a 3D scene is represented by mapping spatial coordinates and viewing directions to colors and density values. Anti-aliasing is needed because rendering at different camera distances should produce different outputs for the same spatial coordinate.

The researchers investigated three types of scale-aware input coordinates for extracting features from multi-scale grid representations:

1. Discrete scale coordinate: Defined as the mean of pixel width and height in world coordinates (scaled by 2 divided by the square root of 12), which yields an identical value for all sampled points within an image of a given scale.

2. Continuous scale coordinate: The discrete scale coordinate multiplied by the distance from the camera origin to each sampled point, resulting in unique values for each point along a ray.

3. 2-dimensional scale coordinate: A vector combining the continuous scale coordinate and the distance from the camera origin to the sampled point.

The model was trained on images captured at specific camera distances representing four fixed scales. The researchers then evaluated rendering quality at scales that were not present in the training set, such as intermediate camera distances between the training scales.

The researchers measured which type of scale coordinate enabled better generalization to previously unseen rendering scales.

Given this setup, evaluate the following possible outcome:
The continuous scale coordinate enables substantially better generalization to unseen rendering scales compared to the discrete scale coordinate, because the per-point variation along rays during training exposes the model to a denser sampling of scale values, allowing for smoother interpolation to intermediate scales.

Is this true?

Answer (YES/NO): NO